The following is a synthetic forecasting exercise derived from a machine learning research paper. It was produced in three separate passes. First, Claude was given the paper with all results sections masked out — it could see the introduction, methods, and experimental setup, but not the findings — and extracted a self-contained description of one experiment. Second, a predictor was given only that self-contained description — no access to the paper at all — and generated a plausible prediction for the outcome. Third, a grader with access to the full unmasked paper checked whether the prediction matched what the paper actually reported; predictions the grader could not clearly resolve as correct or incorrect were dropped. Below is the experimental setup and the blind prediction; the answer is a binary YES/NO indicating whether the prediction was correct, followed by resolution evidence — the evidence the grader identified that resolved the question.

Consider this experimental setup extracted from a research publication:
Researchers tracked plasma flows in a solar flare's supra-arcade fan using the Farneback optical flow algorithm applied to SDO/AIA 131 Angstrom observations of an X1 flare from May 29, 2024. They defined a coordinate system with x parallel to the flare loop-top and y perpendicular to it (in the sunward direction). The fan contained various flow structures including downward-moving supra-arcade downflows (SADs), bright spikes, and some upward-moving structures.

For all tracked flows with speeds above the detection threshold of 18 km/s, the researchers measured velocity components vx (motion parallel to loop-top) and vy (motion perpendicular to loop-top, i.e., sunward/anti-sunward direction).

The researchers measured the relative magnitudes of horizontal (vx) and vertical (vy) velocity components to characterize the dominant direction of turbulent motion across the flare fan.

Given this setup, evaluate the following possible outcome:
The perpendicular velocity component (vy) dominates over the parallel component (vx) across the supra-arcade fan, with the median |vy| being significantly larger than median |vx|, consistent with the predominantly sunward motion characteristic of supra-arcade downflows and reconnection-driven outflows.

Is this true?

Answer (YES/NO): YES